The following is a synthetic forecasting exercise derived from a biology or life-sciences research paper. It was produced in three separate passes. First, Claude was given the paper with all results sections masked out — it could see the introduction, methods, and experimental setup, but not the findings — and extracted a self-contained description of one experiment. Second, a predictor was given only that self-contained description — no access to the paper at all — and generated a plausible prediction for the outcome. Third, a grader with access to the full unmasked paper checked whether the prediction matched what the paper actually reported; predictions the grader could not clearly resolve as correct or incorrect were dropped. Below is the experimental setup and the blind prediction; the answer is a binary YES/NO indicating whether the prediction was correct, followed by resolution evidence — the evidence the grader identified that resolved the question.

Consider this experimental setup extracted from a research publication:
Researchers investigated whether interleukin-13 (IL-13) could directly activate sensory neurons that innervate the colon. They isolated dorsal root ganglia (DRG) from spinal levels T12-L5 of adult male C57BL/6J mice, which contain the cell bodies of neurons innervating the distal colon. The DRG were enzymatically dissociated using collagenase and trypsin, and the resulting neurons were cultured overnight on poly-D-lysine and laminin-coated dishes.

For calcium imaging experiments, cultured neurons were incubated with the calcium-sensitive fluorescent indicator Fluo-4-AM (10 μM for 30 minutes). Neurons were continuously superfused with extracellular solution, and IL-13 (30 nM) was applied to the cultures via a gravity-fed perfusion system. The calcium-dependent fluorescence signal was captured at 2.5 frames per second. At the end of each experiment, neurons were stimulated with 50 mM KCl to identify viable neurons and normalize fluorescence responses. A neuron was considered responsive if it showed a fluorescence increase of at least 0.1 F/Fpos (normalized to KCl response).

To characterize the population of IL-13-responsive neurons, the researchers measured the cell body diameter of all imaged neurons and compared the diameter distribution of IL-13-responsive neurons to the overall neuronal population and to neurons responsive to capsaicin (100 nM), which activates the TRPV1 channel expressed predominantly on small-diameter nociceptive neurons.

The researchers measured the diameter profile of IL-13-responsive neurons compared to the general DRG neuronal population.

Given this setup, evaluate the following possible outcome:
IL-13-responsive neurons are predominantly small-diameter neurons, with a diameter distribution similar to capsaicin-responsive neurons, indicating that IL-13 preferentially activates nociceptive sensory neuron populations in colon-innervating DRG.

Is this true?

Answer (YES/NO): YES